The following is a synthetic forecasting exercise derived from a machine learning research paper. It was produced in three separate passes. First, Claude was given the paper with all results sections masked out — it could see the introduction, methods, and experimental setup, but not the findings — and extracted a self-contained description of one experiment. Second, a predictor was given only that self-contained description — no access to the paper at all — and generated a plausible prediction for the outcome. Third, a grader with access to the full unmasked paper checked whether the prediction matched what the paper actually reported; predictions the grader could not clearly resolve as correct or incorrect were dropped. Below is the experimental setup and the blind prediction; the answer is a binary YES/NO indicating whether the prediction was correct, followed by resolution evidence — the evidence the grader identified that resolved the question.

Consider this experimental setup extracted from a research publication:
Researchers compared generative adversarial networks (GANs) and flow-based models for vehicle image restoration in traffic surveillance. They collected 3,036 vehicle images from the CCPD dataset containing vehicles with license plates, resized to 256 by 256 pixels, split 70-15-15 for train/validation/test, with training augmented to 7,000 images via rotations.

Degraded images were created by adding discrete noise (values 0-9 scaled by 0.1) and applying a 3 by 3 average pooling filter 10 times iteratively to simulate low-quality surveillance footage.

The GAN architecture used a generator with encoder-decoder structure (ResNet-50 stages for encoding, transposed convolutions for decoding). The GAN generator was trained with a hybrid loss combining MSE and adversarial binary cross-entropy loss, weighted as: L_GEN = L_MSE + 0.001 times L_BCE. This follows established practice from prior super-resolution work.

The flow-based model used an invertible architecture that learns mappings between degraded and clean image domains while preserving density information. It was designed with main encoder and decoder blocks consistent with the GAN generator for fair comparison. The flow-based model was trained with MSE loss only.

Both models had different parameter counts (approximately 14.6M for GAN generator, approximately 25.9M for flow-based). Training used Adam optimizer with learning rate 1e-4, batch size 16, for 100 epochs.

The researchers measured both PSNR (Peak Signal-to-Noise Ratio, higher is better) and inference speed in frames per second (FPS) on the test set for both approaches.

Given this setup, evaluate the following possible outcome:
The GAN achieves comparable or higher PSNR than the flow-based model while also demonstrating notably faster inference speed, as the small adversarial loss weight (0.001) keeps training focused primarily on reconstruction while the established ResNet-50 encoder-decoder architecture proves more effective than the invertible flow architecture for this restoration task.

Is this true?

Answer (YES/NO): YES